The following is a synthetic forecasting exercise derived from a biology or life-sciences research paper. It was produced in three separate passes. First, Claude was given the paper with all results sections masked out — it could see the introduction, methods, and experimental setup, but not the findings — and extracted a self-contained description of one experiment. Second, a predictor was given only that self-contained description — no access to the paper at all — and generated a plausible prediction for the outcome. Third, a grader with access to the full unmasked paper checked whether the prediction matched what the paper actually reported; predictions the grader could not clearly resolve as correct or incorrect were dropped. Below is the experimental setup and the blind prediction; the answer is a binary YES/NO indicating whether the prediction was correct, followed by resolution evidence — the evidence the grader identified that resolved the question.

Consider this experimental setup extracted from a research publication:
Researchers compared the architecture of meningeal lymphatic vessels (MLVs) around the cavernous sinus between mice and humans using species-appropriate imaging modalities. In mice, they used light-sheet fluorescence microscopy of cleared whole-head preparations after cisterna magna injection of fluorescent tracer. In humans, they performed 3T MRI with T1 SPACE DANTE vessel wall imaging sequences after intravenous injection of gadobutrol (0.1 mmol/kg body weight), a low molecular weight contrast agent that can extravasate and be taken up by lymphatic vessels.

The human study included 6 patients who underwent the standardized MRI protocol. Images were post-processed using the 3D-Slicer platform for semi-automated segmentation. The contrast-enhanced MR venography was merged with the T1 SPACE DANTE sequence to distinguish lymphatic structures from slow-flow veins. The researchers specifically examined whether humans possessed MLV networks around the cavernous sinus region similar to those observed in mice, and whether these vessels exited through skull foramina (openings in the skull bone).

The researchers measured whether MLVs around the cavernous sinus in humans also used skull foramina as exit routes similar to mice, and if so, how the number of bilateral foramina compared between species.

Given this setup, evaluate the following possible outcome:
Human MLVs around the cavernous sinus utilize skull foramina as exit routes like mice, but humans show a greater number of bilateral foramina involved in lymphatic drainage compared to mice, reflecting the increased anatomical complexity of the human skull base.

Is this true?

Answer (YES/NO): NO